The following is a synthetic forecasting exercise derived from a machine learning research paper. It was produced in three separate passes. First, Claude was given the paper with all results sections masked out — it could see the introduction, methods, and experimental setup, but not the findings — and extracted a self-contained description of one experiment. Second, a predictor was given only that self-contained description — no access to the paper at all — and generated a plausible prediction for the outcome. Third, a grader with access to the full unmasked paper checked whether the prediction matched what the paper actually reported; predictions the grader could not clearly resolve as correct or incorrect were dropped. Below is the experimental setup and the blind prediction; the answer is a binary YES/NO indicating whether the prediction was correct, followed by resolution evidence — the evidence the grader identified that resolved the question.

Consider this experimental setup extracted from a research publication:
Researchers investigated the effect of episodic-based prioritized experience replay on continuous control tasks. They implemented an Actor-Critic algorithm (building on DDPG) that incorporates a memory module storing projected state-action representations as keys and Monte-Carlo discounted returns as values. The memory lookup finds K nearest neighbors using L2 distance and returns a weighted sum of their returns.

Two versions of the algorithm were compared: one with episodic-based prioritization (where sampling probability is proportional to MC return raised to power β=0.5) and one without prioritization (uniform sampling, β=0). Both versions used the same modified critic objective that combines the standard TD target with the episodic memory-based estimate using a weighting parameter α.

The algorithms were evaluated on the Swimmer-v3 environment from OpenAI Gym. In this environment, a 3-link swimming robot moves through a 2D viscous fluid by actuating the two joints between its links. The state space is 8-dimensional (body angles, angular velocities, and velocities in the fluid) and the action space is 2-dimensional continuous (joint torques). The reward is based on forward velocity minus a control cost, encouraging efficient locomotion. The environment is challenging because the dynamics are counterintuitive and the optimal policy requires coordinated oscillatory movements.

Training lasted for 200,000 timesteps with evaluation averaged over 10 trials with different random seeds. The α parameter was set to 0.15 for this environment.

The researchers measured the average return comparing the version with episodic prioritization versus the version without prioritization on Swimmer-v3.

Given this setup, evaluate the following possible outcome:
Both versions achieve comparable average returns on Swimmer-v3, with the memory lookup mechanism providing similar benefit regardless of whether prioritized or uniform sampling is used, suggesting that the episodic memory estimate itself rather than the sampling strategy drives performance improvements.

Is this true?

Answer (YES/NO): NO